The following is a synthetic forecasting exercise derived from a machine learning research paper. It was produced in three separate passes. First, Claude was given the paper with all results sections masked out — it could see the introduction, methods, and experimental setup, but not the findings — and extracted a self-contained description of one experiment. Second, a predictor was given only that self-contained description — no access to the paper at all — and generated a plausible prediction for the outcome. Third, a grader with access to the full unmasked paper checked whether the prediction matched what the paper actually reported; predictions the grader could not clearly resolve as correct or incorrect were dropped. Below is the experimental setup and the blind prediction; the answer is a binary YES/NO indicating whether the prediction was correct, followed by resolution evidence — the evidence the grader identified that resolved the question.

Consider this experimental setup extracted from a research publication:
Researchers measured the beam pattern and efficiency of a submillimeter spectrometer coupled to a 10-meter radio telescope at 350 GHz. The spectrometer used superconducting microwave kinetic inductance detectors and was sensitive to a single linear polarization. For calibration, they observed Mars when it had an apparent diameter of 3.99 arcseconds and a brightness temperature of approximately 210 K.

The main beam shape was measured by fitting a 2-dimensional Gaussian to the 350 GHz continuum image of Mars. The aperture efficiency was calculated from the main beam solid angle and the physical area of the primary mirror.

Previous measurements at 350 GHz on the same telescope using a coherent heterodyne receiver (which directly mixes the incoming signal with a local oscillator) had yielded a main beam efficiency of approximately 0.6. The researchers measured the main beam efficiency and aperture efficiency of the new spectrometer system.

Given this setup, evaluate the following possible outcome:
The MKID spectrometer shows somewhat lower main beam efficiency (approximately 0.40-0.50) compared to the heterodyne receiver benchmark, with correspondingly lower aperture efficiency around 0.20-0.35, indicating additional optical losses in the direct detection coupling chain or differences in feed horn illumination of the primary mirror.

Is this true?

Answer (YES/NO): NO